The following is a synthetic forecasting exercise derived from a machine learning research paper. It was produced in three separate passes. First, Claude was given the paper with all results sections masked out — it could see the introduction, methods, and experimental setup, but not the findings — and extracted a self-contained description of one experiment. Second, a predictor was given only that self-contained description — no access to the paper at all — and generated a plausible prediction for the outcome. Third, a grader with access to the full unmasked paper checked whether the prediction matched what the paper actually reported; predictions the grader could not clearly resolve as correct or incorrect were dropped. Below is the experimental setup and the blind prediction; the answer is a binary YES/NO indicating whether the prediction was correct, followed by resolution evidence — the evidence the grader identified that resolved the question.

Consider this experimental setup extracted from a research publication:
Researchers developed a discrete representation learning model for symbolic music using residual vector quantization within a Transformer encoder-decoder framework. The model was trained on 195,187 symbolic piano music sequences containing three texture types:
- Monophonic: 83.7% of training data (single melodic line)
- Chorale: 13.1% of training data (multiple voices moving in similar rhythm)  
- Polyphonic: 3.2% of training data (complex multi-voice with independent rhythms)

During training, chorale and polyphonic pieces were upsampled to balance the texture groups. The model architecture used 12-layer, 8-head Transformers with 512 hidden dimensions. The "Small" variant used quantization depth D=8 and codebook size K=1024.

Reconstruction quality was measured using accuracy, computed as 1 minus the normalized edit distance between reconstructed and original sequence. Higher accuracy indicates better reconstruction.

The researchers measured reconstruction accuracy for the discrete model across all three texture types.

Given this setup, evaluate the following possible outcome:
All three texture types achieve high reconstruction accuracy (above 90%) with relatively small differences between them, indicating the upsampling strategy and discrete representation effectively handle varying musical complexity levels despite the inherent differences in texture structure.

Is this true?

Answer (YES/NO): NO